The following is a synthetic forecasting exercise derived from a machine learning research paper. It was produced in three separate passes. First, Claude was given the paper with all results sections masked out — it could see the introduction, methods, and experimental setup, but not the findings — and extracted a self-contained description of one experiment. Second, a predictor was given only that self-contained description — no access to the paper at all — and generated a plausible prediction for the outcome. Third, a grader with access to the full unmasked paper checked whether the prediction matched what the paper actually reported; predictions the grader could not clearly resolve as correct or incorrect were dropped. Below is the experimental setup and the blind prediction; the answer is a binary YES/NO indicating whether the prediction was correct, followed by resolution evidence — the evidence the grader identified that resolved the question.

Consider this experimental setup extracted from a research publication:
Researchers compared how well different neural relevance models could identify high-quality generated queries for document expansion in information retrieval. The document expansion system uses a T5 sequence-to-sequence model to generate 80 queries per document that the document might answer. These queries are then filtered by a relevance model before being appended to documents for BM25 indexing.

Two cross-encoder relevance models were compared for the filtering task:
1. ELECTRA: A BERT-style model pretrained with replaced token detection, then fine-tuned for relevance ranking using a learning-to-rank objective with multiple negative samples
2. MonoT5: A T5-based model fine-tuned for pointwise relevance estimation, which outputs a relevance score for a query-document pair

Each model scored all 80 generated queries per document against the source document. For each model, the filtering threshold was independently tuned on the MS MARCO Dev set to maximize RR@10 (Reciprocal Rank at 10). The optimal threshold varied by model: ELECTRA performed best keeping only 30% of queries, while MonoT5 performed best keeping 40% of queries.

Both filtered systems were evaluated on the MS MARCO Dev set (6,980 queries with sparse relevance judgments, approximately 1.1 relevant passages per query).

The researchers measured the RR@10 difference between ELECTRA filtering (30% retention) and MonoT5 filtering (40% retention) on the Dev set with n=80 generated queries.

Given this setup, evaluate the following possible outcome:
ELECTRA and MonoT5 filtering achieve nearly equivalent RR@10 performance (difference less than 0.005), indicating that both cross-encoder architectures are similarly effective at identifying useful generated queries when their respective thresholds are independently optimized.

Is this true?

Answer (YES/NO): NO